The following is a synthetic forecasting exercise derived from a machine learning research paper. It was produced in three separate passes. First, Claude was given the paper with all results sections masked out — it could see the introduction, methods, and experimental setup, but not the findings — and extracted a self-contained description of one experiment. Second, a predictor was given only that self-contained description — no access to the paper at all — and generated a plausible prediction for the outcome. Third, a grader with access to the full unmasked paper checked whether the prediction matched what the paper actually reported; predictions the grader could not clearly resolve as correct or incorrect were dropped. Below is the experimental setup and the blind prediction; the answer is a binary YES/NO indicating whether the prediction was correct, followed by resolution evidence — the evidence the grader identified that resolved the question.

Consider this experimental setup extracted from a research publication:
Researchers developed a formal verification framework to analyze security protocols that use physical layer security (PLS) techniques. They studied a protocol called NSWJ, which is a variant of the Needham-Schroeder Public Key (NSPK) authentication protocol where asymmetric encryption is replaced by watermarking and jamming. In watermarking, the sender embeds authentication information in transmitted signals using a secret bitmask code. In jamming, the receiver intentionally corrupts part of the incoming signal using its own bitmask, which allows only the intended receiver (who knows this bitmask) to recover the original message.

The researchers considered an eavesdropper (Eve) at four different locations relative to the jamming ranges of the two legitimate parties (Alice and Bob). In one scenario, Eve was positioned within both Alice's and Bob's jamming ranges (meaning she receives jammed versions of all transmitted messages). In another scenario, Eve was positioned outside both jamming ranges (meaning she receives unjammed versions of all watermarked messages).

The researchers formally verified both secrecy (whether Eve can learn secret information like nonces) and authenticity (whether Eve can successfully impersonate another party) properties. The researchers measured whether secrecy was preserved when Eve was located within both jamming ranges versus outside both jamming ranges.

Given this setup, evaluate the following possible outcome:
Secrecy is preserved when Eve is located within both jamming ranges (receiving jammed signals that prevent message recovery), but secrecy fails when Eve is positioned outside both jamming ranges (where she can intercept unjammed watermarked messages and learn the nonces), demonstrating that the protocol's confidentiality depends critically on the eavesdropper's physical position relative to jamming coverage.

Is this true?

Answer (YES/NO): YES